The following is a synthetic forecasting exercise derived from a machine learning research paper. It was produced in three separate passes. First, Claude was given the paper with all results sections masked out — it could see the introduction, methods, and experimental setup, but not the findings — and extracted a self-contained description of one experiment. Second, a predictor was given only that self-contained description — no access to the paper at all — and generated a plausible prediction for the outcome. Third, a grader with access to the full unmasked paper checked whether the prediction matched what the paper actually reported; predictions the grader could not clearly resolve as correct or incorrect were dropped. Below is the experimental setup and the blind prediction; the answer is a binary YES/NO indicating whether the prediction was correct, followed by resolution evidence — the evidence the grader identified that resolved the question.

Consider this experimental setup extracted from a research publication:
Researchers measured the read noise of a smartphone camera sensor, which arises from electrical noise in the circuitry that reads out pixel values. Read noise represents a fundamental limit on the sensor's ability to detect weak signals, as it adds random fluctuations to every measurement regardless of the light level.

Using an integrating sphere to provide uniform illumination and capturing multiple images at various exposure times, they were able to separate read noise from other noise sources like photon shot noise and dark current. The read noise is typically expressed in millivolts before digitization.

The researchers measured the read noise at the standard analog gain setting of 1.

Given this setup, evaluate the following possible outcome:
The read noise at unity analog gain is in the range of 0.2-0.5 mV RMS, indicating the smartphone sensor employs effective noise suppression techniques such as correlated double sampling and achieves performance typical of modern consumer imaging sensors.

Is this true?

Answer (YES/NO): YES